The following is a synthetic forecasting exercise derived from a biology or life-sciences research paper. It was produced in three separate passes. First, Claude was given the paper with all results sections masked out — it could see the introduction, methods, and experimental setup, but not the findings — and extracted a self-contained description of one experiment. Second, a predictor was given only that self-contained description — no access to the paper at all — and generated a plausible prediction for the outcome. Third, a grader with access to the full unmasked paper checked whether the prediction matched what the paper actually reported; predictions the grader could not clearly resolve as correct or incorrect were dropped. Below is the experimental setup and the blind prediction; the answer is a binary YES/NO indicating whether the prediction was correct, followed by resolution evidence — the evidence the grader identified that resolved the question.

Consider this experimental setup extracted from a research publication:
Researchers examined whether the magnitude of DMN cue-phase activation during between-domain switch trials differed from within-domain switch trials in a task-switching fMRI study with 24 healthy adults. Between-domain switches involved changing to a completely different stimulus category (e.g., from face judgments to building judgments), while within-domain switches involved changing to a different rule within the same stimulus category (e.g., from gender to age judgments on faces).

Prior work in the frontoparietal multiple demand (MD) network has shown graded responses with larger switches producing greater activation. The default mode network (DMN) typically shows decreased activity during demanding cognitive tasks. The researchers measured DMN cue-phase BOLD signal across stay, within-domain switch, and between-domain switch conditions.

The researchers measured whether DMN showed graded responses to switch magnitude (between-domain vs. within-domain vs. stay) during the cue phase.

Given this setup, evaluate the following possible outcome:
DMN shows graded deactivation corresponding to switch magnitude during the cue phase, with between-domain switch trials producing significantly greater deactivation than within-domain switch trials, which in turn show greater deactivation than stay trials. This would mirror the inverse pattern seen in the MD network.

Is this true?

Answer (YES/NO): NO